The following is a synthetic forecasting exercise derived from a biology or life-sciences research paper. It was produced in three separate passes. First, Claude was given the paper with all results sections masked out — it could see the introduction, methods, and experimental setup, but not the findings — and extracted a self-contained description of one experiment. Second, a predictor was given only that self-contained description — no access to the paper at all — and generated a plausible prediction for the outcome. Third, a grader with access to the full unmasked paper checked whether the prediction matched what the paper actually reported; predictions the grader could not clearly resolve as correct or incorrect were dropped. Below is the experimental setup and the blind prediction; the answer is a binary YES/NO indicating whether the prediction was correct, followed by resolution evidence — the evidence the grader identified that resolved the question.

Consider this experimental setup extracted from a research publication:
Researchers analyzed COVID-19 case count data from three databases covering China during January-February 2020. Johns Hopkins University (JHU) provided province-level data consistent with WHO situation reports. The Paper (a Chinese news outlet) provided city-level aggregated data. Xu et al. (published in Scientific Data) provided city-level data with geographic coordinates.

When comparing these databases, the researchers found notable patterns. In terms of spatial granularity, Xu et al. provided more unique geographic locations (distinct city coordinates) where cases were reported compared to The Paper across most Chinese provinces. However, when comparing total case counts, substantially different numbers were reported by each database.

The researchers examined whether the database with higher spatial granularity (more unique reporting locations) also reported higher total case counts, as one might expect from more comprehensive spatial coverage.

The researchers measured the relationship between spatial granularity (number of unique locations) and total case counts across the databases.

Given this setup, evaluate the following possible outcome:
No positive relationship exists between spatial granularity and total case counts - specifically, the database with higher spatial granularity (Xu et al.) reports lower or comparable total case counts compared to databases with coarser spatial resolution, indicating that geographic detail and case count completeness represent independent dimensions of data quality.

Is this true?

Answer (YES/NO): YES